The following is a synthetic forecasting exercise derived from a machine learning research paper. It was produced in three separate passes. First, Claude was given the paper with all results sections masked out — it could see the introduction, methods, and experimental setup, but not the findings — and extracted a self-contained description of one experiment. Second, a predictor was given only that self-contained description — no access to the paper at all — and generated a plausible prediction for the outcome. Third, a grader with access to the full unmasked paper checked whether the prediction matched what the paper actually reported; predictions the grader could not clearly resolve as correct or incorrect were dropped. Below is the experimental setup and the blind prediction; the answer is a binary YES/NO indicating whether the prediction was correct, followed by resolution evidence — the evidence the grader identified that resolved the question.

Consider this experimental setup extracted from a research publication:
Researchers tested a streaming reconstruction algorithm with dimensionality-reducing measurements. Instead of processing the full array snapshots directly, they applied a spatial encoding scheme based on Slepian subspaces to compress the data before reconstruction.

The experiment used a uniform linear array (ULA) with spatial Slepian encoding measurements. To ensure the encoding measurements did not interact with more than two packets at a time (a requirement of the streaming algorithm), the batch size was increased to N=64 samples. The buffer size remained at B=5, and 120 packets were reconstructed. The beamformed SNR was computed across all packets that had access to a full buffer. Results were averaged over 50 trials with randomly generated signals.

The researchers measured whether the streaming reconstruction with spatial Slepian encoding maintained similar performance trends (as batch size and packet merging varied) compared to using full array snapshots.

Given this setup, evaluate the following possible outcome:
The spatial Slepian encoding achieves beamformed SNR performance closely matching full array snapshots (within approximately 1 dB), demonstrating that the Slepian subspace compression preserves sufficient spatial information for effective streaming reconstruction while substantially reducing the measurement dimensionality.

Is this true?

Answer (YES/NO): YES